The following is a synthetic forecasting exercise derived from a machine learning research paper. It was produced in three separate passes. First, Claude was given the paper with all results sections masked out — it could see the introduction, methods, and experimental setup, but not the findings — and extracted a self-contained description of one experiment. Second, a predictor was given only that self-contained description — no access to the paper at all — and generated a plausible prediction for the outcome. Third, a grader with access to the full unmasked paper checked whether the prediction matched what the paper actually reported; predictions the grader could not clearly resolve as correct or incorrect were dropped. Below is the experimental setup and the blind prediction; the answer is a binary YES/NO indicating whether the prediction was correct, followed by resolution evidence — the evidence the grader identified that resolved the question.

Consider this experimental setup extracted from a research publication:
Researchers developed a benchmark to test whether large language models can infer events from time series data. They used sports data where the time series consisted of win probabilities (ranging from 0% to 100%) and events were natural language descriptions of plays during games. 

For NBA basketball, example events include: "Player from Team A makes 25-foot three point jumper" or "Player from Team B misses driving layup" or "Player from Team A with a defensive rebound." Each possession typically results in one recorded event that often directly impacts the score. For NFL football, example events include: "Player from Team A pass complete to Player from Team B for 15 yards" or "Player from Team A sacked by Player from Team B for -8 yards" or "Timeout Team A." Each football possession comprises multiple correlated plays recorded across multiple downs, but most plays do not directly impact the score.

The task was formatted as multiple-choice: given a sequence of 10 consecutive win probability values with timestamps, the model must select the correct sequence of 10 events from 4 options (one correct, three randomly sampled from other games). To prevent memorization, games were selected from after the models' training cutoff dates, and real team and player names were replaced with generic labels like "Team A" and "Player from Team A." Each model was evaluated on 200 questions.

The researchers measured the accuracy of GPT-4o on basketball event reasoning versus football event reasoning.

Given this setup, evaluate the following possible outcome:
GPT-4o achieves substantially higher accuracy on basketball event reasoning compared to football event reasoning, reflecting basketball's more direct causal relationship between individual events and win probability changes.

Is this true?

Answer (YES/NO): YES